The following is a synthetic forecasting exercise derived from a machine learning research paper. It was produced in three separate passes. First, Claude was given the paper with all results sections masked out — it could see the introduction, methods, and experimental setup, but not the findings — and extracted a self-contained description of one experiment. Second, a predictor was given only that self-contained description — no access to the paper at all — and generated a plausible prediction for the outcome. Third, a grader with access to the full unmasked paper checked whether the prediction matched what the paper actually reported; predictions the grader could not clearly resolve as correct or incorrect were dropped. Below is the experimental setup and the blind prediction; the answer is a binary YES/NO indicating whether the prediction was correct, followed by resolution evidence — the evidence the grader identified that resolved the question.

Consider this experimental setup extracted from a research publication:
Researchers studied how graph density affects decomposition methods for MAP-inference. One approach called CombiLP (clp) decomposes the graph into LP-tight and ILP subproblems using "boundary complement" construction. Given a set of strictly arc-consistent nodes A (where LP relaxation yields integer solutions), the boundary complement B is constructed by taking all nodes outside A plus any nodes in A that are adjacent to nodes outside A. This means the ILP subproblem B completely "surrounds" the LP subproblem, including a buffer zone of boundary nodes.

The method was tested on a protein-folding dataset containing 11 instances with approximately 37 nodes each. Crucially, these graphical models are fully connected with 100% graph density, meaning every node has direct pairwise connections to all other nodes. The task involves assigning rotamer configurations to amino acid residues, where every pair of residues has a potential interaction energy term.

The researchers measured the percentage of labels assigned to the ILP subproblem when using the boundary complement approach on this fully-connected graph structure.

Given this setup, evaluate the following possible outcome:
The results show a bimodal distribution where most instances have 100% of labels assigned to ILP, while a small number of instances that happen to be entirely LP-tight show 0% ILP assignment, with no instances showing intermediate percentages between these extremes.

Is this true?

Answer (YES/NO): NO